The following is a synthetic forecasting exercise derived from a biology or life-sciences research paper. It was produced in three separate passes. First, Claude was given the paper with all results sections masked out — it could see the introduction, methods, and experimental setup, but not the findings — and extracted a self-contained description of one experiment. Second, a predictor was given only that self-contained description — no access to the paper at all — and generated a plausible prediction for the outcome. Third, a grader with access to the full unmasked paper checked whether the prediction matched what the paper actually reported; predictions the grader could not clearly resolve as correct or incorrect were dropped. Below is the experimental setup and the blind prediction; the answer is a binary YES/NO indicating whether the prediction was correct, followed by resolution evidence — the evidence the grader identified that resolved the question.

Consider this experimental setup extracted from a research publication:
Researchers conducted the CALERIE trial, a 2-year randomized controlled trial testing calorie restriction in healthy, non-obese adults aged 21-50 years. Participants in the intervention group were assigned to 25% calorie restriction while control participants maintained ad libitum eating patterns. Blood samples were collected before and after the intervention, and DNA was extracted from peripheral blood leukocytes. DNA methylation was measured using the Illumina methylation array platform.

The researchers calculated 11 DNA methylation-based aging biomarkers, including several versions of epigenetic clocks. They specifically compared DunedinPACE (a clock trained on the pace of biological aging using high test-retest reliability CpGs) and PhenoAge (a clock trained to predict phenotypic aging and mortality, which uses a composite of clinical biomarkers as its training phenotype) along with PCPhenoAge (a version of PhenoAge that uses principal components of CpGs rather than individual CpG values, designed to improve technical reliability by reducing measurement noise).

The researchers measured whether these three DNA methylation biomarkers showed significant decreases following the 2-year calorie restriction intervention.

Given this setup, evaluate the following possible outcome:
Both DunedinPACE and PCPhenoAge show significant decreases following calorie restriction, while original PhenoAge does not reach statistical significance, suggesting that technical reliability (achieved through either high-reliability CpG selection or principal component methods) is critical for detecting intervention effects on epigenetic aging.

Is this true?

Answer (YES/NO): NO